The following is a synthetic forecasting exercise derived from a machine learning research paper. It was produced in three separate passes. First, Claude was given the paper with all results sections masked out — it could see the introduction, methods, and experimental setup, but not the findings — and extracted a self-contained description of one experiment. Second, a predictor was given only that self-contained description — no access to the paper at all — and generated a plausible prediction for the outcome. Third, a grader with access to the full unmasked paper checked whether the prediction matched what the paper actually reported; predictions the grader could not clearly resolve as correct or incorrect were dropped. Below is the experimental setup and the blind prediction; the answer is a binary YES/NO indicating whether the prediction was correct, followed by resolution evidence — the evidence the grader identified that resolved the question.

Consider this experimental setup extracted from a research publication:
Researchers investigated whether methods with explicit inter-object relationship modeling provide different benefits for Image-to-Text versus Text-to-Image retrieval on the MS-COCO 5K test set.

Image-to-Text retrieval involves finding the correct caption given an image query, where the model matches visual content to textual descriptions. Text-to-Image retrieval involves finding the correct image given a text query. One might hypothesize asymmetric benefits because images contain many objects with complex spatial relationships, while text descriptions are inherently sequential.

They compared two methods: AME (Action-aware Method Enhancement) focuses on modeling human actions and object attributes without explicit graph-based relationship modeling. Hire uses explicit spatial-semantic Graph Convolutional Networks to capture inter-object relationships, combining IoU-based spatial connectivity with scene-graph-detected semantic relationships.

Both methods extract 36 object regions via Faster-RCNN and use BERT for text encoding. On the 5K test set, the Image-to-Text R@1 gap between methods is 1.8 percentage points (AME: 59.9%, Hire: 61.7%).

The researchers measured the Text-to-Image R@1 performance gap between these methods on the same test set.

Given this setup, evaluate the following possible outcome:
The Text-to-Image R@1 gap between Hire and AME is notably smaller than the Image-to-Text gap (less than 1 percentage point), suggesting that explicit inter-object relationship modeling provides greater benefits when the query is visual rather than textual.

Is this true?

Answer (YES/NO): NO